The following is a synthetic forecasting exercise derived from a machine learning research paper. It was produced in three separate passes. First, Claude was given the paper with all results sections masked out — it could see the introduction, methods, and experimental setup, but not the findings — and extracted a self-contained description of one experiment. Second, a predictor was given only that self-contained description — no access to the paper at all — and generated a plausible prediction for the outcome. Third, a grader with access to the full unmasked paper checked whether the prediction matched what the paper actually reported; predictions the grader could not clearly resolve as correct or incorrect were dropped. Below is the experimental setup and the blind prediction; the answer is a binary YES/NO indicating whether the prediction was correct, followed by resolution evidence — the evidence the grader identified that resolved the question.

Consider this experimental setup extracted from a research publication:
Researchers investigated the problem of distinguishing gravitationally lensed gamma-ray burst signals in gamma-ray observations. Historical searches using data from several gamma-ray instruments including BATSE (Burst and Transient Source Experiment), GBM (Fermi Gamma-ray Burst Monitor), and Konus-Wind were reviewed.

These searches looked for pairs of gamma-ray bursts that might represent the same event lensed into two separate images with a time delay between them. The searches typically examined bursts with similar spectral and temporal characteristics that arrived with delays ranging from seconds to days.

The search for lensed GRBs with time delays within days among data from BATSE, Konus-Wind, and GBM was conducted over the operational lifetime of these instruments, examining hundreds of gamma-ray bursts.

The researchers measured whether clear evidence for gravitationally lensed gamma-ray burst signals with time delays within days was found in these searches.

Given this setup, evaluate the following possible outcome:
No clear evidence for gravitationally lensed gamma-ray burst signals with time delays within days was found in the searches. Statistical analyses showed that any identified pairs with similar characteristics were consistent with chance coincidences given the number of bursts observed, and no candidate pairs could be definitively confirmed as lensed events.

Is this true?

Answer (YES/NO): NO